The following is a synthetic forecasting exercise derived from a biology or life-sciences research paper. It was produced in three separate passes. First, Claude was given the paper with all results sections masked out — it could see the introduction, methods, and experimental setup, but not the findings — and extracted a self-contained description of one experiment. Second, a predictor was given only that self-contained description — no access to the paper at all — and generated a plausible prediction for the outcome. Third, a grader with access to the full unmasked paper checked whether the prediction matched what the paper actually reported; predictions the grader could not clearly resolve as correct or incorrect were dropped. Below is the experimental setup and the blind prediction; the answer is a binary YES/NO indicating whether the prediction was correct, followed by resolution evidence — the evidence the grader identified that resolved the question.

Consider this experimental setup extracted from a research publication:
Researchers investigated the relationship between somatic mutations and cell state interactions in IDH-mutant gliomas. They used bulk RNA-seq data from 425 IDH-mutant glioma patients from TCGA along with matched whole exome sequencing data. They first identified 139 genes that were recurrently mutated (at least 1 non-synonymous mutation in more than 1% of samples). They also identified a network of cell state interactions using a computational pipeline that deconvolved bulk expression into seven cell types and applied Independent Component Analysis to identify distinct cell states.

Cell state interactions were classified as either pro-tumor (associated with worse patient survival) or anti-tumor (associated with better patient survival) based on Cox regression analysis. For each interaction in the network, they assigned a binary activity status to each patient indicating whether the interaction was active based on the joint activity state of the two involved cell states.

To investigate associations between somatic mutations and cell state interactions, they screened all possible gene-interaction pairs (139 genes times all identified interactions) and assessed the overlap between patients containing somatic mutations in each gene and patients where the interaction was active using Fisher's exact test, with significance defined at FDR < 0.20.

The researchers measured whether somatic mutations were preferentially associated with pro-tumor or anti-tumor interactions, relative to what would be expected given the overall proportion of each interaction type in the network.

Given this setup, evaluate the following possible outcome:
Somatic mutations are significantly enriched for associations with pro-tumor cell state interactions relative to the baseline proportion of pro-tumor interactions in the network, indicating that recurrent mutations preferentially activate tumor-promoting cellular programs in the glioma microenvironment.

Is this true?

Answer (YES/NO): NO